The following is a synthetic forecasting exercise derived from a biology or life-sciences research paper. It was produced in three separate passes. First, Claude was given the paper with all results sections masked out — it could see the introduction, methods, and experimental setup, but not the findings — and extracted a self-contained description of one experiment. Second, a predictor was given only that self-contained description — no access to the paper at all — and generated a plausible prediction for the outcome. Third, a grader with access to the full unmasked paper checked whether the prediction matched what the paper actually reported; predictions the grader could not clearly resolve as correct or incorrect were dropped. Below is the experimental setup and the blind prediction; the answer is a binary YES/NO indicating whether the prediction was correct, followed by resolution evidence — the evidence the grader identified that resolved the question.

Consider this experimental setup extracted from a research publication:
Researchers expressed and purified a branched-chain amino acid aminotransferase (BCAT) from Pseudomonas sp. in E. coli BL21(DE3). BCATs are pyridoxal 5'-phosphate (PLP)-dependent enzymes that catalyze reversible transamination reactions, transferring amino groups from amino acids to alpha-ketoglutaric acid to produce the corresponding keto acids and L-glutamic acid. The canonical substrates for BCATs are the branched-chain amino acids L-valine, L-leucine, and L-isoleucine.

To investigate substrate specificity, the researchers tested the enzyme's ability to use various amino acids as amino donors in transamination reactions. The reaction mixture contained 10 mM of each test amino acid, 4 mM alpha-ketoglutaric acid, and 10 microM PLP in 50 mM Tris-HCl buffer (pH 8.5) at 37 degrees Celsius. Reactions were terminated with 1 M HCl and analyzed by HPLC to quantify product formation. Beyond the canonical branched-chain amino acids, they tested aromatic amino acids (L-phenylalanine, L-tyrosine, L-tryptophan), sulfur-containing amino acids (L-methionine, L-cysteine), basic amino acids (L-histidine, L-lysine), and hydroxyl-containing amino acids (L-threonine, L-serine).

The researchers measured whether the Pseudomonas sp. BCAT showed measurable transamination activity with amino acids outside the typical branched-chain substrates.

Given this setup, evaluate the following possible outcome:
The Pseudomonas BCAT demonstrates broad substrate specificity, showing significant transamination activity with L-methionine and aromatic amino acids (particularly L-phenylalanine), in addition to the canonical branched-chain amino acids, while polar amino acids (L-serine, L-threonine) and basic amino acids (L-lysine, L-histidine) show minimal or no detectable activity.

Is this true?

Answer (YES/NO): NO